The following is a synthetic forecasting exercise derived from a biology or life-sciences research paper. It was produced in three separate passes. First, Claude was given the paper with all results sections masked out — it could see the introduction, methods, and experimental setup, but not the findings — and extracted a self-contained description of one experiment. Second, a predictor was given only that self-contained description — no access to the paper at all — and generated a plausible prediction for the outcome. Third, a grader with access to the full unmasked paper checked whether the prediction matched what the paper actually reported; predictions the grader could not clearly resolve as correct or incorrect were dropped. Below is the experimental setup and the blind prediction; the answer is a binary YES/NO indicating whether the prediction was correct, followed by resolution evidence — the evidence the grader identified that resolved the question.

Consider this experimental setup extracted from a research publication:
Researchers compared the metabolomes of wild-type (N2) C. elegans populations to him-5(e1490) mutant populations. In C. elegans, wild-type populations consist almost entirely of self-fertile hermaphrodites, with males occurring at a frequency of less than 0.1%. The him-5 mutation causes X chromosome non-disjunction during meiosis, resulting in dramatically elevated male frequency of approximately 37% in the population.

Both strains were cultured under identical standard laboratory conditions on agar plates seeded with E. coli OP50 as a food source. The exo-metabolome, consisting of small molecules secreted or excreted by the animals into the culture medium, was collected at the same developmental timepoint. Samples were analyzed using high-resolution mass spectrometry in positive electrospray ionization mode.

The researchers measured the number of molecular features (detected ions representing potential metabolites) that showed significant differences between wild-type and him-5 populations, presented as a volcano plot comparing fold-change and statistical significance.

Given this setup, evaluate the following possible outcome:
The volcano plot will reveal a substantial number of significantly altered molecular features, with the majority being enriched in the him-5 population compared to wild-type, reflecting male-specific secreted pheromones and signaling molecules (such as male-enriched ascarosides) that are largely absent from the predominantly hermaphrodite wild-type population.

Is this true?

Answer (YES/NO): NO